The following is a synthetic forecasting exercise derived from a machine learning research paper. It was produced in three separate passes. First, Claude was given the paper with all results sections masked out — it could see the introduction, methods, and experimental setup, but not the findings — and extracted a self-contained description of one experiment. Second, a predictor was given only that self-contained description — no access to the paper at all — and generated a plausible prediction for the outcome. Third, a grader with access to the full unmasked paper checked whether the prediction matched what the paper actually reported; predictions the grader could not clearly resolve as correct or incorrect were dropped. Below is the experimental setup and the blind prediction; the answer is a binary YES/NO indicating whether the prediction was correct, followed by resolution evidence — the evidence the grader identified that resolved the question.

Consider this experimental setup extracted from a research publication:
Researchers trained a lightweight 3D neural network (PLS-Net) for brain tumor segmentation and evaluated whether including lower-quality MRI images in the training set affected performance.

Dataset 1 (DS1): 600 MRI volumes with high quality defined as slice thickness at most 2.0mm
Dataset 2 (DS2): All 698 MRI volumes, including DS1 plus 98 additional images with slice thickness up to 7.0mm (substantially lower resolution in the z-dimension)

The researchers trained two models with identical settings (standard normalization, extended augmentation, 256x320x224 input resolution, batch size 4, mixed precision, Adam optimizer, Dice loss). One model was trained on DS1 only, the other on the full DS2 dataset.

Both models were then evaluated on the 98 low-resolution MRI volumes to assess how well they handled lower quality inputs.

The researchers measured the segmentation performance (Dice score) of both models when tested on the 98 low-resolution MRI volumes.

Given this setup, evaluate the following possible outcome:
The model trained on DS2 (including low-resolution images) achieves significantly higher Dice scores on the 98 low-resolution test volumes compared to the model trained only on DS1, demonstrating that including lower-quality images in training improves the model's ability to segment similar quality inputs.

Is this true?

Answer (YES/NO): NO